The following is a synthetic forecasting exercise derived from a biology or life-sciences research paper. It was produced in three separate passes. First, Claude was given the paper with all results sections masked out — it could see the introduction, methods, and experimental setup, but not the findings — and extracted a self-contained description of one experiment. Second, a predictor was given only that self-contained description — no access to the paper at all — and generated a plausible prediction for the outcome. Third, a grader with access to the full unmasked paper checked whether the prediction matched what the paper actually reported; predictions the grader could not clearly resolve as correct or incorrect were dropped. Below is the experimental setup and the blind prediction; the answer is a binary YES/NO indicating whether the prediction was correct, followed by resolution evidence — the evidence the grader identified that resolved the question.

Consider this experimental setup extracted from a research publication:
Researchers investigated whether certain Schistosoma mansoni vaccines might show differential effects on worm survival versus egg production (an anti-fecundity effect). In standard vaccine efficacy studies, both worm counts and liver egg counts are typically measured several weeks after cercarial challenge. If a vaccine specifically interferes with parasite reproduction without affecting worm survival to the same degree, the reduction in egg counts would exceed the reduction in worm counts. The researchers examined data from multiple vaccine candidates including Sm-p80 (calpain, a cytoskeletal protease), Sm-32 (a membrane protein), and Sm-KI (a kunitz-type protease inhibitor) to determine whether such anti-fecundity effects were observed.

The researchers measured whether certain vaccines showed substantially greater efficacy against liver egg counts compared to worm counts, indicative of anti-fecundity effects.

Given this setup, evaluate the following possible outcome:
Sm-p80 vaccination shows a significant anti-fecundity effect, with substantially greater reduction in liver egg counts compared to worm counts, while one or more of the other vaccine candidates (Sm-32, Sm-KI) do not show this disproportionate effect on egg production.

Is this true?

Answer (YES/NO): NO